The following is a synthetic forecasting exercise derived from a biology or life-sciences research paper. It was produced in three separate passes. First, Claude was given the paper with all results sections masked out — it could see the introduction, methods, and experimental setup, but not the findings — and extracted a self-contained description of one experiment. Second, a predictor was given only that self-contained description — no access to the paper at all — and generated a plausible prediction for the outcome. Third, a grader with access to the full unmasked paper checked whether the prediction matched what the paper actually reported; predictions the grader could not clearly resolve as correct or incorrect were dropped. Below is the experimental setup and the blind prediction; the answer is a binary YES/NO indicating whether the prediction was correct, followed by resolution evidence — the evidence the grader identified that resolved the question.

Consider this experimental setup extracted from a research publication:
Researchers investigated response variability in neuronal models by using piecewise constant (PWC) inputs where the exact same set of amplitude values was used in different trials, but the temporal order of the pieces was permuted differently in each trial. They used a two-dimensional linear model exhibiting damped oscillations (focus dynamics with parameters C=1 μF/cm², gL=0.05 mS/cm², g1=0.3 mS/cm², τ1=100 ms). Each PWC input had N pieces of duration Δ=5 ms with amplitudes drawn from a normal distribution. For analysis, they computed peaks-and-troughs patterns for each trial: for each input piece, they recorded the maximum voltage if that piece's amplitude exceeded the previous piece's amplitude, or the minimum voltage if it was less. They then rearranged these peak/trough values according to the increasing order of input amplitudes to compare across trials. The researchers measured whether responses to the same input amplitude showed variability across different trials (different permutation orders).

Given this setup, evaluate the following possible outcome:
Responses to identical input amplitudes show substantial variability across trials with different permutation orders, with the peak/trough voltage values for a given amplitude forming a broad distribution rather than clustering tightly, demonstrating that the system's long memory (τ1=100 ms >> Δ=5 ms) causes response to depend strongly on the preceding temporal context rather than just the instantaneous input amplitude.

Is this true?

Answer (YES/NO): YES